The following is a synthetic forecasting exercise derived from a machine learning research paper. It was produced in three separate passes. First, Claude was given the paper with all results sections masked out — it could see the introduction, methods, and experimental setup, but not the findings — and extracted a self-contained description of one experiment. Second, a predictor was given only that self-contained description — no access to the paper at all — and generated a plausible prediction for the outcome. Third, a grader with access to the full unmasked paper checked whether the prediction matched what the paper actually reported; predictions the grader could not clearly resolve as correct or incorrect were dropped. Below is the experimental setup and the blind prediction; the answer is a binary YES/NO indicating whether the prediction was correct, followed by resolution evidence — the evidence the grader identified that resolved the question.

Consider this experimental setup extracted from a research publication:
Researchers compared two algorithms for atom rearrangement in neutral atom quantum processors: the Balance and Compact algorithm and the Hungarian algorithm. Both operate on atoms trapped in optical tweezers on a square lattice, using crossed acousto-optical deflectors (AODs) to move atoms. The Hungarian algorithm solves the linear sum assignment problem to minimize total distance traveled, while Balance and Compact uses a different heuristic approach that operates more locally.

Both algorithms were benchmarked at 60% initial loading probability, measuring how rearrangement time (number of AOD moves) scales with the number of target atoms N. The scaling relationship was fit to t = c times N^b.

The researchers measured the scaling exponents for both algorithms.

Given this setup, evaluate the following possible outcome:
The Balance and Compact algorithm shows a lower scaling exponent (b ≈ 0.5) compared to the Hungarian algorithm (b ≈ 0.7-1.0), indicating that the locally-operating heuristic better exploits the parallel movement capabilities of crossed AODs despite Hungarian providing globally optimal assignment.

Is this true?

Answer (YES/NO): NO